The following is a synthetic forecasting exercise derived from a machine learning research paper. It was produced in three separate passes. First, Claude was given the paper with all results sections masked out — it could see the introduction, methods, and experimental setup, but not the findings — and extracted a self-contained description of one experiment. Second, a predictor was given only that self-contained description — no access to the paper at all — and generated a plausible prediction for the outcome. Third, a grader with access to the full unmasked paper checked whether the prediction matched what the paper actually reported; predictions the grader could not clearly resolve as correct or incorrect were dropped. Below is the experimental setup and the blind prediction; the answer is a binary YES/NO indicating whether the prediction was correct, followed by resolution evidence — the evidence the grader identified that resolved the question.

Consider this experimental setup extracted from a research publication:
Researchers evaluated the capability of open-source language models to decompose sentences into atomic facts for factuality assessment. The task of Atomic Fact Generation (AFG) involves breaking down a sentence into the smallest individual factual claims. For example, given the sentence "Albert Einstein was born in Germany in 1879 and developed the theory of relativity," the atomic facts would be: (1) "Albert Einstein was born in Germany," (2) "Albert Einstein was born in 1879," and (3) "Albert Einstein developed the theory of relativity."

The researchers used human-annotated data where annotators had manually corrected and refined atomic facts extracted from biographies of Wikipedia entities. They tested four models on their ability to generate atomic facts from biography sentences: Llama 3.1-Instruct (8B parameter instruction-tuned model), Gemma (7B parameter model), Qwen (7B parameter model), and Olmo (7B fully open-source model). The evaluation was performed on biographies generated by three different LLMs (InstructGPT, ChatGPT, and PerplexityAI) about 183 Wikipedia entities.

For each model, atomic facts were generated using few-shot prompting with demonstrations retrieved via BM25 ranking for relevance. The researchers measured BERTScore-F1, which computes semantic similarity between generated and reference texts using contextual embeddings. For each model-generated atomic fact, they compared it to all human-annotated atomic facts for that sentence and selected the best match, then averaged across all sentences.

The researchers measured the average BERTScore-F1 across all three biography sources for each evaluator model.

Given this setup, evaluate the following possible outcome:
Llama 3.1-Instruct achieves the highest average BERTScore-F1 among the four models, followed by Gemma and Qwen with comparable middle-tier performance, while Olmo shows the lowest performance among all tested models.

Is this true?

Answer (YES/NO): NO